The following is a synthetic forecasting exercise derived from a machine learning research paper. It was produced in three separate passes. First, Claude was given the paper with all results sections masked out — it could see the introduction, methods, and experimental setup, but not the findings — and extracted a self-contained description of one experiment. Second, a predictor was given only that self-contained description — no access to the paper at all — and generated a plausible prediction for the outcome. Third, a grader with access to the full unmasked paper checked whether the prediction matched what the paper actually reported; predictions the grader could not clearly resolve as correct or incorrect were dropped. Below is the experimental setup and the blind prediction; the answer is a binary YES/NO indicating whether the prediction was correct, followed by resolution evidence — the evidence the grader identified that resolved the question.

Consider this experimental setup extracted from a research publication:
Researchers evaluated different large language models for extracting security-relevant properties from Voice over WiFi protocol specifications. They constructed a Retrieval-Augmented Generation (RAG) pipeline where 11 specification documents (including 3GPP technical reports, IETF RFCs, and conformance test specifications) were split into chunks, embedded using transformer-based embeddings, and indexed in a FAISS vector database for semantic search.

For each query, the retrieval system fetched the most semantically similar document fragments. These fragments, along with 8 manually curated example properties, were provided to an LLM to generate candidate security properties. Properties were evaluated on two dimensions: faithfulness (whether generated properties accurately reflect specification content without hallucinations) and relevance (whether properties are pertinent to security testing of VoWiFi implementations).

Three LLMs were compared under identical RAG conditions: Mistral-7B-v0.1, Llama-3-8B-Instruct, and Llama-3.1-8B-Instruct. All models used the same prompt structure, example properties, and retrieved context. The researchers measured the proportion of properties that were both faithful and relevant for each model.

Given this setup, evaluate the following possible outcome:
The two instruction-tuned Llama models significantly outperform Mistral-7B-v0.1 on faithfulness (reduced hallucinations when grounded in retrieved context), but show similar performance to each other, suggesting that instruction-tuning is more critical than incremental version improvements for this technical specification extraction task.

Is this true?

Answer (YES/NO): NO